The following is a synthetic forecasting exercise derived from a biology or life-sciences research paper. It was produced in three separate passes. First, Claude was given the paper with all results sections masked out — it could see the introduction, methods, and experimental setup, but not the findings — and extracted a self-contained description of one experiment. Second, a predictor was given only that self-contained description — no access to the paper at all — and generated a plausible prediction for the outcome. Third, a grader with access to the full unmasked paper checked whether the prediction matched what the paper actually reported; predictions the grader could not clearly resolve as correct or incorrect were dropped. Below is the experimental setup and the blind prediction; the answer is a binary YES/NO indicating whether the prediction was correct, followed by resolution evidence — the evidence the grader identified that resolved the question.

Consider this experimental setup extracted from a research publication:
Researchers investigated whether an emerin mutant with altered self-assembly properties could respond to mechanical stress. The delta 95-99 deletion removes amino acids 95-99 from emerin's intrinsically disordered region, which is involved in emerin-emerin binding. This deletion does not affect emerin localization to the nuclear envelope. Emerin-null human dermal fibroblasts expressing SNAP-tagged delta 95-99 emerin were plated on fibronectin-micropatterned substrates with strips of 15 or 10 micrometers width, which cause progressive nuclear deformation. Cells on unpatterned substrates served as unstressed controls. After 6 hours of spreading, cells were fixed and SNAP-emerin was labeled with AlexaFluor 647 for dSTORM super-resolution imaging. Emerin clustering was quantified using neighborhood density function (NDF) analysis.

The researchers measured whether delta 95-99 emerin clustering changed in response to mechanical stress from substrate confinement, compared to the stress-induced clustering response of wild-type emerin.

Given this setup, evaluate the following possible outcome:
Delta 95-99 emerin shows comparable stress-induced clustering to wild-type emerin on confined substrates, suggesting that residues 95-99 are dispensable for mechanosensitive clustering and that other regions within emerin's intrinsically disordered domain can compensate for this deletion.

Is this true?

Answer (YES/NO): NO